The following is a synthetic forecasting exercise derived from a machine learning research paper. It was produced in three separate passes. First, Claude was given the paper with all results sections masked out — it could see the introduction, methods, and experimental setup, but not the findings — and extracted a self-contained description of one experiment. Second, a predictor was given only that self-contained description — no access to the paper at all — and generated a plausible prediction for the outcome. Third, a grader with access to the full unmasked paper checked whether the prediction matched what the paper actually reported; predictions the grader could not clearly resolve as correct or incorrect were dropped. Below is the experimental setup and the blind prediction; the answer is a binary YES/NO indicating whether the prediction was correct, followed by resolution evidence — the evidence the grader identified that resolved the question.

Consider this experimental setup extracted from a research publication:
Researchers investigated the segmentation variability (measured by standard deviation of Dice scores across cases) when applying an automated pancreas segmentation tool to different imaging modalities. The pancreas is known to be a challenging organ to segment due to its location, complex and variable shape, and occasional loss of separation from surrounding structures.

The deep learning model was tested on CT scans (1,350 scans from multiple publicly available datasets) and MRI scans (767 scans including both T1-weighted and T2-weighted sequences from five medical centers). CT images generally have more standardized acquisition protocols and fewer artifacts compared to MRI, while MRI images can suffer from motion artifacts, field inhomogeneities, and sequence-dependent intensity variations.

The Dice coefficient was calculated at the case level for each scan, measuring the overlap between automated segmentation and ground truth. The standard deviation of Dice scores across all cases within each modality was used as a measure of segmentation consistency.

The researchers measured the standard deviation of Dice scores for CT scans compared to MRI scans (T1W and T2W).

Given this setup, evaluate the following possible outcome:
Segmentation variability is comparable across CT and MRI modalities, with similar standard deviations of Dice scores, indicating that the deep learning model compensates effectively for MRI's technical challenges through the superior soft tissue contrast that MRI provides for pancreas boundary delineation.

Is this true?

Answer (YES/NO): YES